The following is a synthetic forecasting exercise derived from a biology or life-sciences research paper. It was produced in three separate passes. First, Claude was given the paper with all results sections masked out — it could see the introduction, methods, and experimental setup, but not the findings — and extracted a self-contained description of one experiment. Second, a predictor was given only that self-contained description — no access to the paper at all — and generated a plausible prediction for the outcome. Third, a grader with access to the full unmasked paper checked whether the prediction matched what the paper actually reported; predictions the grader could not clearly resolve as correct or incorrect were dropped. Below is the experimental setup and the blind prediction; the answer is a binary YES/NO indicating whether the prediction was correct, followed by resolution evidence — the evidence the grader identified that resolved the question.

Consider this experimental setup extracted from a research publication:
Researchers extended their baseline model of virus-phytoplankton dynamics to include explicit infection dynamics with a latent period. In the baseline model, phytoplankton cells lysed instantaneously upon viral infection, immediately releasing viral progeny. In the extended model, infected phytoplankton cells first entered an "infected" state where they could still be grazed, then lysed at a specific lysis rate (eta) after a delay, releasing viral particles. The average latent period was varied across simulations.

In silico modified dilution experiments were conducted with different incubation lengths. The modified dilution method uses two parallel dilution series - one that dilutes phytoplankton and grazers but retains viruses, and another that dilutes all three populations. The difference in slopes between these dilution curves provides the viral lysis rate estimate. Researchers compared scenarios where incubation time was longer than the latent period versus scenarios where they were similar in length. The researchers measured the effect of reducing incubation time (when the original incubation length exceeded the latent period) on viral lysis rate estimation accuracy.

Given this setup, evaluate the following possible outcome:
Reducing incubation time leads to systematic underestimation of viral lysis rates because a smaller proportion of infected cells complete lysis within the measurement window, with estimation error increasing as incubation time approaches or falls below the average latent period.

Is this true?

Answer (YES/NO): NO